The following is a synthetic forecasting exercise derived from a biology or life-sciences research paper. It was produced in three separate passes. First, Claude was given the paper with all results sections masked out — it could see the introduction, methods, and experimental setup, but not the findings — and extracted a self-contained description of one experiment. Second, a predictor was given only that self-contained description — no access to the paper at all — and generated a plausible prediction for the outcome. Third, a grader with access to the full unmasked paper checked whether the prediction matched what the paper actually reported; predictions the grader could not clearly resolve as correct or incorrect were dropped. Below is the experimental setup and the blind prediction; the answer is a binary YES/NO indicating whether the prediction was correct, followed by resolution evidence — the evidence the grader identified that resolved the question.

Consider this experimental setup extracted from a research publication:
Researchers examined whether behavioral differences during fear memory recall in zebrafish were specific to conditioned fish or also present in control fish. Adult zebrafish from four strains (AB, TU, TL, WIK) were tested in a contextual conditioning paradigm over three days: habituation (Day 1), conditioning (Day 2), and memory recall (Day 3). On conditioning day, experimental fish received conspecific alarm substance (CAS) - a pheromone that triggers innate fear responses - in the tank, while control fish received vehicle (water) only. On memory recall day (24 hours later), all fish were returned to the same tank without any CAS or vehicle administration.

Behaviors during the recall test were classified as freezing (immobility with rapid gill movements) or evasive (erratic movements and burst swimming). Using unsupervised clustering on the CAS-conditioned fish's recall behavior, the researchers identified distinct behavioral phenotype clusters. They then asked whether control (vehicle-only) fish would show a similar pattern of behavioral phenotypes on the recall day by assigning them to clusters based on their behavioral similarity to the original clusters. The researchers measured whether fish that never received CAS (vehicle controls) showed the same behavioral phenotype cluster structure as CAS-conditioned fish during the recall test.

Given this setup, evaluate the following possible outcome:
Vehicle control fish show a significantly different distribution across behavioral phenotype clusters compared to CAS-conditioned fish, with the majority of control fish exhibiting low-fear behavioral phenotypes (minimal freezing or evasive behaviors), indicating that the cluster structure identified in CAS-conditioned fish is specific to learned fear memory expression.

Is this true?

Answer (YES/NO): YES